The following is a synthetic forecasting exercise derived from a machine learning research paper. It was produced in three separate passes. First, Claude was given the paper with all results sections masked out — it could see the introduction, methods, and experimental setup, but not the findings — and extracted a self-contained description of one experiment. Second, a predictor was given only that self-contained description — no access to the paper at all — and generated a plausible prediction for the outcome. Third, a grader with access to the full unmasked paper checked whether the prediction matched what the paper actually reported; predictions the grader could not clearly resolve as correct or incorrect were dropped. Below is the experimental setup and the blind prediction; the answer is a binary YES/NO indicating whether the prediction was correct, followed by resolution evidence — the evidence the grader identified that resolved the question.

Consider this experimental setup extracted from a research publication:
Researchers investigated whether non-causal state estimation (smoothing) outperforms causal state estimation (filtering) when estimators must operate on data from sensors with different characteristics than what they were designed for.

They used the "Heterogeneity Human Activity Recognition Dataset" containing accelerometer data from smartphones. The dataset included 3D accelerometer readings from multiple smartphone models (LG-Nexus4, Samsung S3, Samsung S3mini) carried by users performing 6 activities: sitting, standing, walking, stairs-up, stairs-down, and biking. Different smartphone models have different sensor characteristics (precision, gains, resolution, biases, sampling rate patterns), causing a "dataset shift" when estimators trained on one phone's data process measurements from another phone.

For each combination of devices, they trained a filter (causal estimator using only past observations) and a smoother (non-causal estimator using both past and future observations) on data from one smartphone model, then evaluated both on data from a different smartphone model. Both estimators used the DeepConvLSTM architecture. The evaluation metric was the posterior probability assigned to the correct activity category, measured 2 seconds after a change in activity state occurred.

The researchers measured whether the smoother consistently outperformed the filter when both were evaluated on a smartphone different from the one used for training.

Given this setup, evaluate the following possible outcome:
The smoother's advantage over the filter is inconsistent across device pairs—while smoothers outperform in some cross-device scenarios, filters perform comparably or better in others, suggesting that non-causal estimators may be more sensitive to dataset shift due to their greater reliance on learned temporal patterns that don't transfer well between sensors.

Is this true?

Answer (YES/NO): NO